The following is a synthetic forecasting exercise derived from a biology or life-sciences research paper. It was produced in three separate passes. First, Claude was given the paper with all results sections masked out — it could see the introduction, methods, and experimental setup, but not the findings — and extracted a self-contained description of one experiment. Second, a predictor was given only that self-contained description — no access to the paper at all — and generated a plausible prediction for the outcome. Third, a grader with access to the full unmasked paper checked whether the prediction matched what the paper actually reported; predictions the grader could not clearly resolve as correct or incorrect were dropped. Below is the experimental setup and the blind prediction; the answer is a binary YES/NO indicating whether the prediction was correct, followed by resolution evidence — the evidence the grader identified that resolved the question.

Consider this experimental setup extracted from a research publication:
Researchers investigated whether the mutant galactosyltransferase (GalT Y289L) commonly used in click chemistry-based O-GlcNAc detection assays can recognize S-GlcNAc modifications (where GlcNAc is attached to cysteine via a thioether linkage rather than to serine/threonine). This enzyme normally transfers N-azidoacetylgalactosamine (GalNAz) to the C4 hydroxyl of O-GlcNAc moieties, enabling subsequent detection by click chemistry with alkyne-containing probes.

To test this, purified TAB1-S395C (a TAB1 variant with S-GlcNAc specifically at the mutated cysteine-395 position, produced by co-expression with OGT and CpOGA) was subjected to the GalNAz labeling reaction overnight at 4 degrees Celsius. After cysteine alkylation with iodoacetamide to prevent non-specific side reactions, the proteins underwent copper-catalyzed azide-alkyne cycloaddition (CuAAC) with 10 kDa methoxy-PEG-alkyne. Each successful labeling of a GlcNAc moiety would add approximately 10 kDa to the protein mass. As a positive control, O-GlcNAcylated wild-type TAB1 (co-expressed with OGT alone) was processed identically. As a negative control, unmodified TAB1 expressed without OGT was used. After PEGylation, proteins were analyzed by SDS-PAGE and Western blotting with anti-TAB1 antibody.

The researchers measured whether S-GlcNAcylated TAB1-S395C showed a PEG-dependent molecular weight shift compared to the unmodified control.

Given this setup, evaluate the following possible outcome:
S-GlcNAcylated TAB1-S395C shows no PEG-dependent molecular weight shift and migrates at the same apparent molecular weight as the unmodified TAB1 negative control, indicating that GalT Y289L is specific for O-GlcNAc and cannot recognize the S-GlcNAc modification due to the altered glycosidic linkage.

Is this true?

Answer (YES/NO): NO